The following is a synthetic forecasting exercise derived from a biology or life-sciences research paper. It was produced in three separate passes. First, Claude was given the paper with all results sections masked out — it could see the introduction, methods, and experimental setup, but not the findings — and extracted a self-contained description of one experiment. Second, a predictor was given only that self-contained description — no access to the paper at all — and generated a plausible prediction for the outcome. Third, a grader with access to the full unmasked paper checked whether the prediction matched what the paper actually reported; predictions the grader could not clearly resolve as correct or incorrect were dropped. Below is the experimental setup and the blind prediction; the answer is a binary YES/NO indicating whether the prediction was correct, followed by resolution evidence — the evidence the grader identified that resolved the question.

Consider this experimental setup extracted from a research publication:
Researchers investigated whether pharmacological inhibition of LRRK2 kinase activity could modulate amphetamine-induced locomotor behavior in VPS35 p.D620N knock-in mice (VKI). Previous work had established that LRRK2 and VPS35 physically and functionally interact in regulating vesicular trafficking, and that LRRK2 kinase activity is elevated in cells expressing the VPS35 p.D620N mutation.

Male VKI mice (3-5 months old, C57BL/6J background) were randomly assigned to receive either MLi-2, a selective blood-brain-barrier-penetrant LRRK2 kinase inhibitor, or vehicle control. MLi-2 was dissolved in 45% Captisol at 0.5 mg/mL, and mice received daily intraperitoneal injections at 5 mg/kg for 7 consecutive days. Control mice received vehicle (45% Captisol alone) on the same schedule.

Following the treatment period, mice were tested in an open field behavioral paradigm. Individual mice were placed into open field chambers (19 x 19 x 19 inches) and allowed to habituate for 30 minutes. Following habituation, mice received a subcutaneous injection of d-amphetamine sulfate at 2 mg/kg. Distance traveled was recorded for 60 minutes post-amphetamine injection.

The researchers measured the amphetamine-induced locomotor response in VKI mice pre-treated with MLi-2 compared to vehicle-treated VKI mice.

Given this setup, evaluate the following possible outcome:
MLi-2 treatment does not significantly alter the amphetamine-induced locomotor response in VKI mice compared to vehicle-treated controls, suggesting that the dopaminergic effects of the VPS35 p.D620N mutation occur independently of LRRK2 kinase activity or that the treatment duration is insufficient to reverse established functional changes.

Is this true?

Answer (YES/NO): NO